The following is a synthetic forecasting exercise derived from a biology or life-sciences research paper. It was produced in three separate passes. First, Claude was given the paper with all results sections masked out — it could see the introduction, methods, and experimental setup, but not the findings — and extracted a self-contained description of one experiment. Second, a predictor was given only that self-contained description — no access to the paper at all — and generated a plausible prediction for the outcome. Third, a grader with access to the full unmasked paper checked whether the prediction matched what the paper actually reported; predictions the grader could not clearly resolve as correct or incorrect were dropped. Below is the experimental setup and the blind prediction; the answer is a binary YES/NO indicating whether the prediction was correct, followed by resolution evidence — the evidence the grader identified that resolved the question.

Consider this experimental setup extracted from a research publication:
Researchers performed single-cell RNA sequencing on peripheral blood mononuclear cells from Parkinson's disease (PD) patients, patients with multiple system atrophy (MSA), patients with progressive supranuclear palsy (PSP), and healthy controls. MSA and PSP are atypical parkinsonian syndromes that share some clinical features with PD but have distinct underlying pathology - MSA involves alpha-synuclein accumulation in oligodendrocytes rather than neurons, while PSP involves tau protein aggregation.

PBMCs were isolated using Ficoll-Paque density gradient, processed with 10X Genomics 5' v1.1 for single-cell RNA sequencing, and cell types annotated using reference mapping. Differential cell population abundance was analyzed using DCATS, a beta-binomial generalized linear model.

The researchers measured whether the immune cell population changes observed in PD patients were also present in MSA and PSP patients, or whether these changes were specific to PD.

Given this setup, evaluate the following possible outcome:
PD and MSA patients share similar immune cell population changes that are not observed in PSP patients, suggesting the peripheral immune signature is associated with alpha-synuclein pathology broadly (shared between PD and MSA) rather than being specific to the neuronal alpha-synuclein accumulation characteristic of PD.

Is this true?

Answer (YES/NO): NO